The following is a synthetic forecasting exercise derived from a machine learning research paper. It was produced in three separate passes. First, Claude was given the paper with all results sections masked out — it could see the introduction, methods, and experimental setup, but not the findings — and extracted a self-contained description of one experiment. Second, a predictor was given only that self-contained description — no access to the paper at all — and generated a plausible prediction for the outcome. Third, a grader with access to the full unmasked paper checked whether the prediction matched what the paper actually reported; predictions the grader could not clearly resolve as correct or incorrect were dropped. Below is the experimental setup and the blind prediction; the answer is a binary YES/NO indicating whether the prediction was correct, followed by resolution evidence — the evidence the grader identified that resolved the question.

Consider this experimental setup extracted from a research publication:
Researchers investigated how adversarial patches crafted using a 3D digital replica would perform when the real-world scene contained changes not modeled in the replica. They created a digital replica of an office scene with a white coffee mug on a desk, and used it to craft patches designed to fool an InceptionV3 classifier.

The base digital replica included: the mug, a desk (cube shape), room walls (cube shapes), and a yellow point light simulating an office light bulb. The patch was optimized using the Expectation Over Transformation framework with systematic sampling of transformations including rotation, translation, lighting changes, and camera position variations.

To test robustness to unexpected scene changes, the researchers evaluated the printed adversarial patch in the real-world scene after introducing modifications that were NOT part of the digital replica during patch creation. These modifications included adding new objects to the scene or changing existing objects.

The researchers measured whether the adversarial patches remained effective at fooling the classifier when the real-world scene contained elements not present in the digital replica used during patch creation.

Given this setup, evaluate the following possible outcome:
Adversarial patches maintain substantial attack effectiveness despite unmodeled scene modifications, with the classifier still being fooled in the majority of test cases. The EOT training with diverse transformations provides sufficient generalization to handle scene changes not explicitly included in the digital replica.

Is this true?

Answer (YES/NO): YES